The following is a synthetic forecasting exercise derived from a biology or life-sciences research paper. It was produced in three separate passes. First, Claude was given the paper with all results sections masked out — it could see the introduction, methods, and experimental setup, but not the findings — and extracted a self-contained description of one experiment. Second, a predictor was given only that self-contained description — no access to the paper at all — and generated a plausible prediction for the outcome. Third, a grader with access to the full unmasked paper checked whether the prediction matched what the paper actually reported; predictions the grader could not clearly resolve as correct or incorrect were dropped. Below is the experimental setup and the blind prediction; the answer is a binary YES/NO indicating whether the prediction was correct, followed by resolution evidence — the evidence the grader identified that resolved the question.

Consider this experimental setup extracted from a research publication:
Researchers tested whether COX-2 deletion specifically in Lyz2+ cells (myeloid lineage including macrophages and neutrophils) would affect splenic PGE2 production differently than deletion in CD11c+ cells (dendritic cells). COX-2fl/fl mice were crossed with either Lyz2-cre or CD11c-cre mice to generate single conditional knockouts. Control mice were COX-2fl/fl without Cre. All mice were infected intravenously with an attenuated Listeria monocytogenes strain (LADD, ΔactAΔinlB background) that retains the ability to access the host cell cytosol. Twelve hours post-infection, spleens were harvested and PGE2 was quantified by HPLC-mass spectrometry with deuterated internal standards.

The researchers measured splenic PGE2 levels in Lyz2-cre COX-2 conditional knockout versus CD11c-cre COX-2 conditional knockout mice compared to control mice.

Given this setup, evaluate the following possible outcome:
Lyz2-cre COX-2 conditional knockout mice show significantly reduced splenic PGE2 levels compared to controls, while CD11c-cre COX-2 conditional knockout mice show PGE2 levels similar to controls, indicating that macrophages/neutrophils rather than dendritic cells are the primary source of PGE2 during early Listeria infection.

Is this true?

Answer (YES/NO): NO